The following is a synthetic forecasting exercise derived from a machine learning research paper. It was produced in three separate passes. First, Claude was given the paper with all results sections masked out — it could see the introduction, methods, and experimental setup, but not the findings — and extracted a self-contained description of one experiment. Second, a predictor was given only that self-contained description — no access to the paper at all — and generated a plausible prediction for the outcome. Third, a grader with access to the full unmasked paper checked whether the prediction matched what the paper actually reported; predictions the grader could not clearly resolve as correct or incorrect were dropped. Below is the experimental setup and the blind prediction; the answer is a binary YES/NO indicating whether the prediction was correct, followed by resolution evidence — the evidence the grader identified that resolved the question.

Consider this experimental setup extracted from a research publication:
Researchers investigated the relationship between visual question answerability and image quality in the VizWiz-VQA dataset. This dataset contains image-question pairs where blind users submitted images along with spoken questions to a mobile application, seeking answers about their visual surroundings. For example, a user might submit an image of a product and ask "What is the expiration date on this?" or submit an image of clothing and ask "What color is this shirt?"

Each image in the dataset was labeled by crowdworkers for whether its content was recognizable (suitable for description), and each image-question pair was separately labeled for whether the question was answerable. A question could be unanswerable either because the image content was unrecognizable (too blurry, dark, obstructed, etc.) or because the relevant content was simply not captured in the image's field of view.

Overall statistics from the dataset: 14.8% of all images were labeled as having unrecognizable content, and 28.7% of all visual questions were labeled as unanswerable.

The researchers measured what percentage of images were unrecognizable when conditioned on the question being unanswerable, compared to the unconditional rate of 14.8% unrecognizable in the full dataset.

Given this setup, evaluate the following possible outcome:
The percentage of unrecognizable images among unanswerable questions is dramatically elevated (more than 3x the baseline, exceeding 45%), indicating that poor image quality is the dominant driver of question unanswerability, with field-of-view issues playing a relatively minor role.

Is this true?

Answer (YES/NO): NO